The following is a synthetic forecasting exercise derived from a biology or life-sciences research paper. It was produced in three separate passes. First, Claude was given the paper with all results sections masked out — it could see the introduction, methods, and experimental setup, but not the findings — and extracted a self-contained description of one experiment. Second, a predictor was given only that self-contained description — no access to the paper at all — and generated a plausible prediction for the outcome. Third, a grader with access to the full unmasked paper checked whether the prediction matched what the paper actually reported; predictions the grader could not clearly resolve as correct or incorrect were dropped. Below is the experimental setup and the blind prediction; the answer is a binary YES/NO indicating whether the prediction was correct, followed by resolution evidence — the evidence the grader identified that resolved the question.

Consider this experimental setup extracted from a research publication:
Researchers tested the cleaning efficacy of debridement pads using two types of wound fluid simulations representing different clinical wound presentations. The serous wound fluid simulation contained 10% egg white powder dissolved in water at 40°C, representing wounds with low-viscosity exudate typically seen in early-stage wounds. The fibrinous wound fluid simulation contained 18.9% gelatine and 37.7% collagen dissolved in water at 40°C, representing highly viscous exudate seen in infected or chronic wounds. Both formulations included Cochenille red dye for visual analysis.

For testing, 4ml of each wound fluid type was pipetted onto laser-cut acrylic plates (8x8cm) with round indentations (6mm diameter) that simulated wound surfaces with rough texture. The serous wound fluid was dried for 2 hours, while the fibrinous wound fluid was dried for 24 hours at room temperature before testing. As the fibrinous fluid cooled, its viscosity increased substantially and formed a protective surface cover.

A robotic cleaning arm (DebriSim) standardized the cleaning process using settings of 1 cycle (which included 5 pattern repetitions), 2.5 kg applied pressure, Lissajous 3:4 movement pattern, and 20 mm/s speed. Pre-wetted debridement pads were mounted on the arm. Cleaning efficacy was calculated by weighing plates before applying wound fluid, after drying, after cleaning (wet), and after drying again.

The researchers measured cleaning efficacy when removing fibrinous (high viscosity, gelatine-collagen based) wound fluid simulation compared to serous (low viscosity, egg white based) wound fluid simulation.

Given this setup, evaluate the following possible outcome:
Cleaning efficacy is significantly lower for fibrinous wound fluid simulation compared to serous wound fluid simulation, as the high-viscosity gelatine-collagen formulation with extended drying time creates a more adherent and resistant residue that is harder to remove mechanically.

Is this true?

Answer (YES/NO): NO